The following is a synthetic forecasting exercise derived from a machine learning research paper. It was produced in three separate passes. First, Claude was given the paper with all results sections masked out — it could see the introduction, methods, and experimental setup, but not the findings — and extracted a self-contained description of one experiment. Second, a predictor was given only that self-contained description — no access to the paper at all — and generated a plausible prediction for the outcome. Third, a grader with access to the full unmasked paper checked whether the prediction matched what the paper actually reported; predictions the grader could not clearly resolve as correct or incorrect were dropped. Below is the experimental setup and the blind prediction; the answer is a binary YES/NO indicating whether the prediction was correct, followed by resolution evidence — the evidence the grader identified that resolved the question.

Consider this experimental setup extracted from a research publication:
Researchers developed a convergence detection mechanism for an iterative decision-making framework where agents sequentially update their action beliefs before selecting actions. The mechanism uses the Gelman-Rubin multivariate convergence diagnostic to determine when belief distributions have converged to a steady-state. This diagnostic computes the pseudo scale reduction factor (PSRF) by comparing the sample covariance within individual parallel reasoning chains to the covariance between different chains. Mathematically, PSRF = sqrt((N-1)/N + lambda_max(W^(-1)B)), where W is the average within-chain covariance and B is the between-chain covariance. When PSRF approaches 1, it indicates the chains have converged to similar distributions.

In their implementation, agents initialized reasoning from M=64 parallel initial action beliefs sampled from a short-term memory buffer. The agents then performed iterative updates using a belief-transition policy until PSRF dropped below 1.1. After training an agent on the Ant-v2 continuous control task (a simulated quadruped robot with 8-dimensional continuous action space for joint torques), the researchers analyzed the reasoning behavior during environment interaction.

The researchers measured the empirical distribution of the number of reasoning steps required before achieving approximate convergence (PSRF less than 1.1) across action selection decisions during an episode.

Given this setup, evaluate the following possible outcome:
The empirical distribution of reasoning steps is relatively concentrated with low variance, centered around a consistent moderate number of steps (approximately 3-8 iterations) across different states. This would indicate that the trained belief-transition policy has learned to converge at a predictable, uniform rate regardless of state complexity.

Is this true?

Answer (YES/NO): YES